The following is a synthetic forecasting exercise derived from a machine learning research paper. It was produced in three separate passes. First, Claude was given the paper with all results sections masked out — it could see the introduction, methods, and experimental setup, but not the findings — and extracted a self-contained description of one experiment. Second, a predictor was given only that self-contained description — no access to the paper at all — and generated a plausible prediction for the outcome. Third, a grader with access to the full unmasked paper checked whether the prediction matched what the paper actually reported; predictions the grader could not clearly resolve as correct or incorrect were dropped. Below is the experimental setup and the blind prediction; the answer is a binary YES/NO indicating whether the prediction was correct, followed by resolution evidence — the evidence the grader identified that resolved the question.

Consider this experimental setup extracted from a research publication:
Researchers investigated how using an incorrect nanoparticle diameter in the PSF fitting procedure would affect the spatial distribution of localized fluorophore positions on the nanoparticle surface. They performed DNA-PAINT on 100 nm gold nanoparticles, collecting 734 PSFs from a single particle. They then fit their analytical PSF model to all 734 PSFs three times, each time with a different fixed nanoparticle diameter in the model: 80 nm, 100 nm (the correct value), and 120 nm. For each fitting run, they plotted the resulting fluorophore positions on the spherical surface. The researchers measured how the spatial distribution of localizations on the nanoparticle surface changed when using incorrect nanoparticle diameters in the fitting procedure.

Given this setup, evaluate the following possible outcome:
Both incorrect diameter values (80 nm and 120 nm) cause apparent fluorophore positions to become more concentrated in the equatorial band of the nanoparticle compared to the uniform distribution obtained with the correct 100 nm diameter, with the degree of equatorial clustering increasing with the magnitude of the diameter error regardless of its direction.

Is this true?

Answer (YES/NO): NO